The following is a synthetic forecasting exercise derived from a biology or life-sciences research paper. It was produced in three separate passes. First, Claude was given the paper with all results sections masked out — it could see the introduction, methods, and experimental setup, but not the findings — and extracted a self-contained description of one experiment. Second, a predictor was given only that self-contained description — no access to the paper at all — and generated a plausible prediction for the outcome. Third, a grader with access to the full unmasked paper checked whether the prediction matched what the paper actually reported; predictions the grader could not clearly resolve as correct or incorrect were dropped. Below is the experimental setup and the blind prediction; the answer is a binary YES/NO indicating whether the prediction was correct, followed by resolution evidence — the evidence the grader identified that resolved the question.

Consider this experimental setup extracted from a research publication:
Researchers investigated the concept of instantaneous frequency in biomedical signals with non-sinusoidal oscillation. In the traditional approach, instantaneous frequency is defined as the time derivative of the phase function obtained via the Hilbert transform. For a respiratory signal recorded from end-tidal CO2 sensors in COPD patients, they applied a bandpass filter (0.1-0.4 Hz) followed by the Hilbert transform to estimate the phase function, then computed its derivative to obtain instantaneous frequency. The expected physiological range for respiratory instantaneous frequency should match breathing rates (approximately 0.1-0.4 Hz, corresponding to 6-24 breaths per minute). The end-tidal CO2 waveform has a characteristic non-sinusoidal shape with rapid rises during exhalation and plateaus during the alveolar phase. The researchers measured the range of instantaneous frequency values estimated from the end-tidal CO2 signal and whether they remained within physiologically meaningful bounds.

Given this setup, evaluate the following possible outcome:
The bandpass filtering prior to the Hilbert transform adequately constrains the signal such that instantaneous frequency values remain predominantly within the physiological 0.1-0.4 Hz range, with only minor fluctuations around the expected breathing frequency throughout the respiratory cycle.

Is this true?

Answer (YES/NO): NO